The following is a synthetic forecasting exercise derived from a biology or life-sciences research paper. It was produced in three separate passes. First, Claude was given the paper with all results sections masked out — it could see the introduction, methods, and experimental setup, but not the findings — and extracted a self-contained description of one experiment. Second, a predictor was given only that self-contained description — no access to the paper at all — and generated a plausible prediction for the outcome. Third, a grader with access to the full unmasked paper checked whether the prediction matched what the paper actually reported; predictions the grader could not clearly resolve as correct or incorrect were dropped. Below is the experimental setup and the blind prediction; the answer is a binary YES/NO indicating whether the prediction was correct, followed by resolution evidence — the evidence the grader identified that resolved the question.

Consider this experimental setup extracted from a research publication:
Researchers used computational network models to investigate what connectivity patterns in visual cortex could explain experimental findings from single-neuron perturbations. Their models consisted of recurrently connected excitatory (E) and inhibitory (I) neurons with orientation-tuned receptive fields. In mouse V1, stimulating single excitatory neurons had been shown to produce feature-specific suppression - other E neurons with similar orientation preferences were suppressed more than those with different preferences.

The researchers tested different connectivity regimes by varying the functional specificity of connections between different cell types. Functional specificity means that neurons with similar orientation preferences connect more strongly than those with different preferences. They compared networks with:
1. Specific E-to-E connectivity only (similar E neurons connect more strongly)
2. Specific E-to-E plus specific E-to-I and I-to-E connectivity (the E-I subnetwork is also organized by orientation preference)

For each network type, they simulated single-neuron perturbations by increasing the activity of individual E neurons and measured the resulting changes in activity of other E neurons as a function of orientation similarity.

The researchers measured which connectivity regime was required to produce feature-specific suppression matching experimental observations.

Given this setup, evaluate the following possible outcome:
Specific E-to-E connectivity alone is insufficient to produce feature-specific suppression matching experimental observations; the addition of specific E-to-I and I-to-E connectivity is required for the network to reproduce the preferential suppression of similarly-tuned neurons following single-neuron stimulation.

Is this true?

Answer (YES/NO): YES